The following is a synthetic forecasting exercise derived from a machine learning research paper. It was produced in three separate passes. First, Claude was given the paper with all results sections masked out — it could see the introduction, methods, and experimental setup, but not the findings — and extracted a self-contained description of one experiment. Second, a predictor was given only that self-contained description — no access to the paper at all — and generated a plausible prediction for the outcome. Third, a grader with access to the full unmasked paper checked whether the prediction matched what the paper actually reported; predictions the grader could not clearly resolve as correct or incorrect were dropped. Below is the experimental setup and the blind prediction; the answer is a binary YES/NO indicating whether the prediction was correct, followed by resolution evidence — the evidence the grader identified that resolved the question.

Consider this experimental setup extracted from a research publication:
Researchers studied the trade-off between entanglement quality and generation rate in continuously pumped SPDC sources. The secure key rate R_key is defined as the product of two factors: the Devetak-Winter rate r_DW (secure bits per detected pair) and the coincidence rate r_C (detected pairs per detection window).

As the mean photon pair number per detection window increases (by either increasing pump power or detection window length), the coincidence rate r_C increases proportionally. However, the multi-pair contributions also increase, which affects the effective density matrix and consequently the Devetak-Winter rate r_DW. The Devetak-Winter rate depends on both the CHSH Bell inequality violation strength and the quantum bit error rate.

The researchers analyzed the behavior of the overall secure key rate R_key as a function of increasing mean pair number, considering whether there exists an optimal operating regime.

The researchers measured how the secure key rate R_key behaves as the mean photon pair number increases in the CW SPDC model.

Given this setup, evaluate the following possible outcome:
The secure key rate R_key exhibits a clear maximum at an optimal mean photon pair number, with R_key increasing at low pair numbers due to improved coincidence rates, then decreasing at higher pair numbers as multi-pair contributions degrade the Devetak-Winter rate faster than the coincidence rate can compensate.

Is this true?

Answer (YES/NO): YES